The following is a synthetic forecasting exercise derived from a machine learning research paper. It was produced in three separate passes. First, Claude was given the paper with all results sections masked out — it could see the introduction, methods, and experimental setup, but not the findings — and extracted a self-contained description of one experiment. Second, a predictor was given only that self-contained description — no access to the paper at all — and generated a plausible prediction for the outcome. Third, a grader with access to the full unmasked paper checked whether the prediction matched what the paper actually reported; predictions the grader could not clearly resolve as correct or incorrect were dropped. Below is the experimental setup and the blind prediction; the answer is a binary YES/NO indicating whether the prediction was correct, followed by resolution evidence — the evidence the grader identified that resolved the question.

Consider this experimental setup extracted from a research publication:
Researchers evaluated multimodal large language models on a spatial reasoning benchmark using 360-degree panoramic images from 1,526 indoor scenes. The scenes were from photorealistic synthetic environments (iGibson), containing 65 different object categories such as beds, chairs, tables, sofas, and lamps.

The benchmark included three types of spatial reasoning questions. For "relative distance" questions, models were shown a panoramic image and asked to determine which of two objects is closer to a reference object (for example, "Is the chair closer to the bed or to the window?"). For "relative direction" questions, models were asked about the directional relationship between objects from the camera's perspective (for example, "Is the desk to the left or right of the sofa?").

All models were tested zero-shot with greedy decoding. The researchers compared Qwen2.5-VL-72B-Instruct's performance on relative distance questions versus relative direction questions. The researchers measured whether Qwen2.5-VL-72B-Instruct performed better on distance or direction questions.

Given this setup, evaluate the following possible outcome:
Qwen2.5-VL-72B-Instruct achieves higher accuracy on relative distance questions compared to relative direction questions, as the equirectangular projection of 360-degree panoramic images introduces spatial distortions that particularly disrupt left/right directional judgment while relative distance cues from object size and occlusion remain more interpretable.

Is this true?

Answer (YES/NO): YES